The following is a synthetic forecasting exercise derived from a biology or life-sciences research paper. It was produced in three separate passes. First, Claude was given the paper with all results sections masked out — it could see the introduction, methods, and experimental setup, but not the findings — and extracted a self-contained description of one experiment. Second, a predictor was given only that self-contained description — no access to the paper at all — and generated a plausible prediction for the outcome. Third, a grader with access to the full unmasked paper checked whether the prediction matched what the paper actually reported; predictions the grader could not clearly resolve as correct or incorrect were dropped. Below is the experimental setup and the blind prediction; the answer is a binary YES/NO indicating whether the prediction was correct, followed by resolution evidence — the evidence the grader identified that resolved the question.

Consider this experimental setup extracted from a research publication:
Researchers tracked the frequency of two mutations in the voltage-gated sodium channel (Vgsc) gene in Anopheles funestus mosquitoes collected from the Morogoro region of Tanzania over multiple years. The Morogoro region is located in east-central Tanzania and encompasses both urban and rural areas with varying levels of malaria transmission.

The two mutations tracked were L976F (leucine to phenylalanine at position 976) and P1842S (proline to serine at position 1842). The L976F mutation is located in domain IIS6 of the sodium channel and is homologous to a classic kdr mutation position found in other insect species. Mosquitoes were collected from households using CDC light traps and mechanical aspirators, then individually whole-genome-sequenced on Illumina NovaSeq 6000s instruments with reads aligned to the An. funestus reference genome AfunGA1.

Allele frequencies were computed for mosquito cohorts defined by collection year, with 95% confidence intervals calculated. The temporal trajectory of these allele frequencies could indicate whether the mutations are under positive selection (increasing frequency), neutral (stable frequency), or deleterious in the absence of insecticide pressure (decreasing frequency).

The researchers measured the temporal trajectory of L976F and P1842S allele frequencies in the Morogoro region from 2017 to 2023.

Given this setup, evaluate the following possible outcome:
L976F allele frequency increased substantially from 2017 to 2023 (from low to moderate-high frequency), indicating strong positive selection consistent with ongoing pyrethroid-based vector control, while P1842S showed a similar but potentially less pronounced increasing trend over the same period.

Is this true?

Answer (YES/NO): NO